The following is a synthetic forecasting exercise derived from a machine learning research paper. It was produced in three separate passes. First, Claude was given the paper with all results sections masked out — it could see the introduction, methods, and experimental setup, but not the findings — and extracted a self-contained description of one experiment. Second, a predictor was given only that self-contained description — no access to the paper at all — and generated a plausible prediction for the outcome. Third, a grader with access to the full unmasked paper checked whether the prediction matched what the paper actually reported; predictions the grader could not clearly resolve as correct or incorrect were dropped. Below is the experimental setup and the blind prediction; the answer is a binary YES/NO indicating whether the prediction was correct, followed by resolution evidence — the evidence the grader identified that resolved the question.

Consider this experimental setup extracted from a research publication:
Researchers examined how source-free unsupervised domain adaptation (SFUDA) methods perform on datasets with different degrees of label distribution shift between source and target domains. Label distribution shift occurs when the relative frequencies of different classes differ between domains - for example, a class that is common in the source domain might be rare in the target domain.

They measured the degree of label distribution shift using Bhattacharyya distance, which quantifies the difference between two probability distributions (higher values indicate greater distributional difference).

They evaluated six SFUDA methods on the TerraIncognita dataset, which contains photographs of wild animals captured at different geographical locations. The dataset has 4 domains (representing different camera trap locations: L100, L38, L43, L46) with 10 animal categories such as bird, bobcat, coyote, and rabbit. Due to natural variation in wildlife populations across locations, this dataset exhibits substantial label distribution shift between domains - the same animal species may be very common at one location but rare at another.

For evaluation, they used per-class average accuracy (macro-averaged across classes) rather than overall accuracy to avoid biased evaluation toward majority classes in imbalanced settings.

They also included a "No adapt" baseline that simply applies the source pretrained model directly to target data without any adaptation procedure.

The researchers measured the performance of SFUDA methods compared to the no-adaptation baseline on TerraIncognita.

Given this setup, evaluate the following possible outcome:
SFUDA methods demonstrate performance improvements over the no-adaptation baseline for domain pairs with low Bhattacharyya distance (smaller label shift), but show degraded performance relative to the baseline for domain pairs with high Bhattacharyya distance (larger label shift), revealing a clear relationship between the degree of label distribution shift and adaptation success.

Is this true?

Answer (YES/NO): NO